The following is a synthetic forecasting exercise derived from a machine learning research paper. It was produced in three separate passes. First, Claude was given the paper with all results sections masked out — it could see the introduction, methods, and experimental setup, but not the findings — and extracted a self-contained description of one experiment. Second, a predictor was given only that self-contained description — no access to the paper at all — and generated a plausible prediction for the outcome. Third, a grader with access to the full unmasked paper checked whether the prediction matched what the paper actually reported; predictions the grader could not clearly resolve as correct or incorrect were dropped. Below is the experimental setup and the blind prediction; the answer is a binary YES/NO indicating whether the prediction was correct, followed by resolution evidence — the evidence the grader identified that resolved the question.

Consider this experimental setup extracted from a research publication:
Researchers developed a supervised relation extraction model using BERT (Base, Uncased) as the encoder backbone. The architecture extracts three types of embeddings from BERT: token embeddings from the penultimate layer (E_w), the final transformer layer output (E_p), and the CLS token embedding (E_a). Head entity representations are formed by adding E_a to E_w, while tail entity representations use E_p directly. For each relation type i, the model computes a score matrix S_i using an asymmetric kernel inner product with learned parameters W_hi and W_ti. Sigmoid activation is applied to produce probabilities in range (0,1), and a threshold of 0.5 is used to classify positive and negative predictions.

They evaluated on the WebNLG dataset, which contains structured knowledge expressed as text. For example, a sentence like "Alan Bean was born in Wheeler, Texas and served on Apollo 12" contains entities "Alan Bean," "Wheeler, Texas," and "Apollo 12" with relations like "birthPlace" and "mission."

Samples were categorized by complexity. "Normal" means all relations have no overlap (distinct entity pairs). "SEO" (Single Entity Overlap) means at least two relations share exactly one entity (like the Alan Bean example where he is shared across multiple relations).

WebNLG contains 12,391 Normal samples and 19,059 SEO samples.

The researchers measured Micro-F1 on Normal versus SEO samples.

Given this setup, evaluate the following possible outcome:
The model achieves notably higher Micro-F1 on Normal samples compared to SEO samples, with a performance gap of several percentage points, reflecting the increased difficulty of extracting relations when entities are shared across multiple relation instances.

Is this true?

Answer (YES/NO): NO